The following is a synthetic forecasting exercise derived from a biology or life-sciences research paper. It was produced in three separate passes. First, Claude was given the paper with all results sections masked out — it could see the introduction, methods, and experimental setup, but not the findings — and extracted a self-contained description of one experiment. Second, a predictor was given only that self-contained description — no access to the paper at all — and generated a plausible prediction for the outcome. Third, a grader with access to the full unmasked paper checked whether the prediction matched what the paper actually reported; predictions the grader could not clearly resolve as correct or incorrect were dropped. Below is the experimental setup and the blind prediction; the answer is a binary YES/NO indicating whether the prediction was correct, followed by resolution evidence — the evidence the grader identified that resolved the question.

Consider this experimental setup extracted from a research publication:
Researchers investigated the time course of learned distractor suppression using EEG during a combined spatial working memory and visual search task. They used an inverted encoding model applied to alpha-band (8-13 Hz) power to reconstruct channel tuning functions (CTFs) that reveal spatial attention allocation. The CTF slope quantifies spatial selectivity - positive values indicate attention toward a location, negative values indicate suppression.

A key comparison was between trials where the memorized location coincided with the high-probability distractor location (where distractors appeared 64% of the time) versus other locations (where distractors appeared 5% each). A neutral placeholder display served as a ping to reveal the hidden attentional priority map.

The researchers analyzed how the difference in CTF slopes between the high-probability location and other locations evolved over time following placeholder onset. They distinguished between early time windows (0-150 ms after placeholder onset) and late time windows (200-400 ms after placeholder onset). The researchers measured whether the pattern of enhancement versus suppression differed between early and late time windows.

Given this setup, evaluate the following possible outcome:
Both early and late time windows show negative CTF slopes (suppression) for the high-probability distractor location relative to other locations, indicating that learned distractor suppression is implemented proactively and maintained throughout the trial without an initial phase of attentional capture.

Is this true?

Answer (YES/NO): NO